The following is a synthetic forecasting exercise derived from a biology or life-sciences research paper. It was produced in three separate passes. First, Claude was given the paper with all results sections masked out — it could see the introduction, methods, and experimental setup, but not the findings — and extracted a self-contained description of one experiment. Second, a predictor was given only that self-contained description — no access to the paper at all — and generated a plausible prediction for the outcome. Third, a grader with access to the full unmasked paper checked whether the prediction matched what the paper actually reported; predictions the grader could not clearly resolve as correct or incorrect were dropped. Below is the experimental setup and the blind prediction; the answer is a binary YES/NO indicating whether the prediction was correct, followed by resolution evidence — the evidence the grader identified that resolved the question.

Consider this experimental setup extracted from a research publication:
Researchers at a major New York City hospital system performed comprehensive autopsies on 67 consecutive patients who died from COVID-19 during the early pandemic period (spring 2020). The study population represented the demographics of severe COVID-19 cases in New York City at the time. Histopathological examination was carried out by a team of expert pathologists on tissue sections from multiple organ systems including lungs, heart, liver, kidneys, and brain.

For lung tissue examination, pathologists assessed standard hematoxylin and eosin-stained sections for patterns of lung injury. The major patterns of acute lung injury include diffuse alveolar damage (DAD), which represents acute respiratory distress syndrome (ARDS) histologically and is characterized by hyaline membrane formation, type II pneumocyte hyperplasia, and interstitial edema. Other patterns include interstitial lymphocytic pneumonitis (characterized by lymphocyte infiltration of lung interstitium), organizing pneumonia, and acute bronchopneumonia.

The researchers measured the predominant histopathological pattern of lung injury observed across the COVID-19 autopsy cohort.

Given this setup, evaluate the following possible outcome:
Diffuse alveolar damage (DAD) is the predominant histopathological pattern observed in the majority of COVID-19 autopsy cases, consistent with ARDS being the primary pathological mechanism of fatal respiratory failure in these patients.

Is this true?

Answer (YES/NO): YES